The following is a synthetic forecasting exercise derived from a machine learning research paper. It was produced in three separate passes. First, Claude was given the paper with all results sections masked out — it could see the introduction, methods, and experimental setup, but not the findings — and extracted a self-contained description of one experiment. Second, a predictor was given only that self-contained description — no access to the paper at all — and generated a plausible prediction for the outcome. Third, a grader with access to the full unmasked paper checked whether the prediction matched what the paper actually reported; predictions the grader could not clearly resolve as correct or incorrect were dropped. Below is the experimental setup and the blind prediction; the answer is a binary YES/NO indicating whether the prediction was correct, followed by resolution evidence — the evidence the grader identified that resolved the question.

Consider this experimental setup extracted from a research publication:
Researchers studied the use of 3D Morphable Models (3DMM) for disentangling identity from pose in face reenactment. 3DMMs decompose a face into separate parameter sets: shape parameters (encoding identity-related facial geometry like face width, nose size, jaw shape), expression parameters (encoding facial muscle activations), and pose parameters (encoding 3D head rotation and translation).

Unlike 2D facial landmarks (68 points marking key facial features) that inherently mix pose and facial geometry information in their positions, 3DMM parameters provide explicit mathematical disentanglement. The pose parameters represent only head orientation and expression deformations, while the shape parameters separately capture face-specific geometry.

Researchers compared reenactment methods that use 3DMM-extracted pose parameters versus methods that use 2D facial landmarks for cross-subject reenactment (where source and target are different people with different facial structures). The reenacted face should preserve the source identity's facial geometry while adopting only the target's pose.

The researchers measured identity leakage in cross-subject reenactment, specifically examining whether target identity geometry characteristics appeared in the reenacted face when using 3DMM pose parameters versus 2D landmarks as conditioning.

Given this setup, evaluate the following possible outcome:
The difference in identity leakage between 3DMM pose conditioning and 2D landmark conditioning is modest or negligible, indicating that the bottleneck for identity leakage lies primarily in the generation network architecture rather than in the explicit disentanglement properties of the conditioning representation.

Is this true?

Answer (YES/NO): NO